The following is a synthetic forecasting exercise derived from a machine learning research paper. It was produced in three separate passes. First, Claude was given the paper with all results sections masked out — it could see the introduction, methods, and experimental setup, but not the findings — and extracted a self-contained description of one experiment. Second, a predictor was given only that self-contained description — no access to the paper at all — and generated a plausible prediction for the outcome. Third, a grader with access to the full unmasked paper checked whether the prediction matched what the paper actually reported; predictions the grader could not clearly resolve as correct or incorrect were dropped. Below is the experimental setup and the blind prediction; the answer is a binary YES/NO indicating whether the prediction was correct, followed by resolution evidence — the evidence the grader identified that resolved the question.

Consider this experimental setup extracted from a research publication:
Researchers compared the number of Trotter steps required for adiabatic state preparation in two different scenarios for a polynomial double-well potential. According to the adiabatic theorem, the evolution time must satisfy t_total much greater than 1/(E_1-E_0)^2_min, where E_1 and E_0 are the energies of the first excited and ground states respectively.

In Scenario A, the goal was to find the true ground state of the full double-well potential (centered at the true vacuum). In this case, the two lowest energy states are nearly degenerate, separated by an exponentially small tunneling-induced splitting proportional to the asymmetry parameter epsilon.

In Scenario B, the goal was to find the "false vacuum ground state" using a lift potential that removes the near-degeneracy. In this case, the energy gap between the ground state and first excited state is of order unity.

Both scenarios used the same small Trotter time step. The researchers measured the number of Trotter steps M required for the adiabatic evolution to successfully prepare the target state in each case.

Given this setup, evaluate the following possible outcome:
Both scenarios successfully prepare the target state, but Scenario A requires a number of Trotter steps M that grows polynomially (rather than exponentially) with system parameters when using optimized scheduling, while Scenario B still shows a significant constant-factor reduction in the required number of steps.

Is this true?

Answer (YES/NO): NO